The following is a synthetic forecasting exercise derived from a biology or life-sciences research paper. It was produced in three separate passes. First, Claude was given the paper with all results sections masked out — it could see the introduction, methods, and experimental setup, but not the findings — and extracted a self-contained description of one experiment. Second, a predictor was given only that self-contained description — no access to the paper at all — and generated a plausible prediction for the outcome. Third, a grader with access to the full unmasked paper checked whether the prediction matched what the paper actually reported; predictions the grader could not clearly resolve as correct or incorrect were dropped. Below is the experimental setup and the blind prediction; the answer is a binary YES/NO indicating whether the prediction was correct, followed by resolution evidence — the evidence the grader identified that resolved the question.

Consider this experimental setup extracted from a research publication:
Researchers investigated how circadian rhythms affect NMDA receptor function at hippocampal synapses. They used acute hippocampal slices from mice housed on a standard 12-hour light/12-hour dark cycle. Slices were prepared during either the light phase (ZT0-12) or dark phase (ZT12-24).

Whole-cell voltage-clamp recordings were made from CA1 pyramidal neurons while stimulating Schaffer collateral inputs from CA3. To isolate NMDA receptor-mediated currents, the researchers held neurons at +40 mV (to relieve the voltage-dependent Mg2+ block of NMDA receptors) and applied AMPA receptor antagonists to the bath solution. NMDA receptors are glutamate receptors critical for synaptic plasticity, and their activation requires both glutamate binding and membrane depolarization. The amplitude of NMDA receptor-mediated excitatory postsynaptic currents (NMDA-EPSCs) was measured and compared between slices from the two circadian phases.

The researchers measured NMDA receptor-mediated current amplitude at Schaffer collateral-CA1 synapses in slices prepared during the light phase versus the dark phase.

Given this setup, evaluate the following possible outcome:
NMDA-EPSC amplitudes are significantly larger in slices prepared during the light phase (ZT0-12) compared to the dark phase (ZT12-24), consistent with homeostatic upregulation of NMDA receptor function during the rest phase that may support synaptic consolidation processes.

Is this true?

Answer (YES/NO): YES